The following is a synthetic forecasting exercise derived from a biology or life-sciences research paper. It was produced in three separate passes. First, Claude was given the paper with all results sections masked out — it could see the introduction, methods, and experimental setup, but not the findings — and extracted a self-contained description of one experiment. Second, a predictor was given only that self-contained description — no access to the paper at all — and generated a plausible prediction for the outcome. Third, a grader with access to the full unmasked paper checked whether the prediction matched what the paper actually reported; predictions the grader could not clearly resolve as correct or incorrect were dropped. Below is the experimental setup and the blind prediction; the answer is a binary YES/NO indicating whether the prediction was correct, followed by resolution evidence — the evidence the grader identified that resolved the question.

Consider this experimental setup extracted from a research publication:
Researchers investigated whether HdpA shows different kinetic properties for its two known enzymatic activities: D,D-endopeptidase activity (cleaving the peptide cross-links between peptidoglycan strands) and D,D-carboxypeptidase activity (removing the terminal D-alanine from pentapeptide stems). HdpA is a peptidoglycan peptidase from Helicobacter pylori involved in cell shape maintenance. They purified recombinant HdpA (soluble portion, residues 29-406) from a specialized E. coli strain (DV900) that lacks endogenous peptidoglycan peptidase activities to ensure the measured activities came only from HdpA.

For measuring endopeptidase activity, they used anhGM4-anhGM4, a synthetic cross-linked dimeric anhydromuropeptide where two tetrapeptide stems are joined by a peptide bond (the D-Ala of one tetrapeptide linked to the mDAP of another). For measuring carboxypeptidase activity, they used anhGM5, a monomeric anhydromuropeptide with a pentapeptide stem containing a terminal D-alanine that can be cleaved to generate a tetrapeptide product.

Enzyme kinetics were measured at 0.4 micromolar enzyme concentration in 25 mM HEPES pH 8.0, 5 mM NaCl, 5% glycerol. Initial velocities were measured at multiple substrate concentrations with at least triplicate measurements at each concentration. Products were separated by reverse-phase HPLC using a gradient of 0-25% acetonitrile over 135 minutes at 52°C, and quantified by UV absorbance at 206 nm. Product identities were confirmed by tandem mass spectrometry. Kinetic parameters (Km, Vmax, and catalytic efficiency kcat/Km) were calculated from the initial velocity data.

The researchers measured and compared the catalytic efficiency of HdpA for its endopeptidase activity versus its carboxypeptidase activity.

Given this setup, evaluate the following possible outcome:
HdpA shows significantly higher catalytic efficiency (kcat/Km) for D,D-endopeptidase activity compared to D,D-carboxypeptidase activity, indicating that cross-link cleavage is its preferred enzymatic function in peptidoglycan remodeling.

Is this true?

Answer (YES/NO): YES